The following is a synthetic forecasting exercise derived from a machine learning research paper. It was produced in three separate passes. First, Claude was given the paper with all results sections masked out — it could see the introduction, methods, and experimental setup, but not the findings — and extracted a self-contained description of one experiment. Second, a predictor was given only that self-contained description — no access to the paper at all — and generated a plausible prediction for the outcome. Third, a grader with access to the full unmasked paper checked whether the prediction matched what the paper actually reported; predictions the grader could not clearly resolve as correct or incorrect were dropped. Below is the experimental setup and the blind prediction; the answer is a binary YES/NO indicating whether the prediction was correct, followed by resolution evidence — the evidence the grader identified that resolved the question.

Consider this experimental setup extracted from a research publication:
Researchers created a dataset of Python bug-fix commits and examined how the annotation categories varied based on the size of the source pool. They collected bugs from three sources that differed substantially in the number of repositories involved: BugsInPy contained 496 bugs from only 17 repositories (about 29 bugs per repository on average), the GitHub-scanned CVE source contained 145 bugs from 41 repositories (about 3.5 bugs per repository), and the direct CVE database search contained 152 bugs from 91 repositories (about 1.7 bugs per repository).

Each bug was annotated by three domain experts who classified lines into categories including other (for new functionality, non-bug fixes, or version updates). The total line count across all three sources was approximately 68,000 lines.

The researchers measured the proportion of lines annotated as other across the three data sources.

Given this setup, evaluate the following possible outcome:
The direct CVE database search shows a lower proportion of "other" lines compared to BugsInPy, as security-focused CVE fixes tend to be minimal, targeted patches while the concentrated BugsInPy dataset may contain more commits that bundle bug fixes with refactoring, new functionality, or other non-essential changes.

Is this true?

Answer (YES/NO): NO